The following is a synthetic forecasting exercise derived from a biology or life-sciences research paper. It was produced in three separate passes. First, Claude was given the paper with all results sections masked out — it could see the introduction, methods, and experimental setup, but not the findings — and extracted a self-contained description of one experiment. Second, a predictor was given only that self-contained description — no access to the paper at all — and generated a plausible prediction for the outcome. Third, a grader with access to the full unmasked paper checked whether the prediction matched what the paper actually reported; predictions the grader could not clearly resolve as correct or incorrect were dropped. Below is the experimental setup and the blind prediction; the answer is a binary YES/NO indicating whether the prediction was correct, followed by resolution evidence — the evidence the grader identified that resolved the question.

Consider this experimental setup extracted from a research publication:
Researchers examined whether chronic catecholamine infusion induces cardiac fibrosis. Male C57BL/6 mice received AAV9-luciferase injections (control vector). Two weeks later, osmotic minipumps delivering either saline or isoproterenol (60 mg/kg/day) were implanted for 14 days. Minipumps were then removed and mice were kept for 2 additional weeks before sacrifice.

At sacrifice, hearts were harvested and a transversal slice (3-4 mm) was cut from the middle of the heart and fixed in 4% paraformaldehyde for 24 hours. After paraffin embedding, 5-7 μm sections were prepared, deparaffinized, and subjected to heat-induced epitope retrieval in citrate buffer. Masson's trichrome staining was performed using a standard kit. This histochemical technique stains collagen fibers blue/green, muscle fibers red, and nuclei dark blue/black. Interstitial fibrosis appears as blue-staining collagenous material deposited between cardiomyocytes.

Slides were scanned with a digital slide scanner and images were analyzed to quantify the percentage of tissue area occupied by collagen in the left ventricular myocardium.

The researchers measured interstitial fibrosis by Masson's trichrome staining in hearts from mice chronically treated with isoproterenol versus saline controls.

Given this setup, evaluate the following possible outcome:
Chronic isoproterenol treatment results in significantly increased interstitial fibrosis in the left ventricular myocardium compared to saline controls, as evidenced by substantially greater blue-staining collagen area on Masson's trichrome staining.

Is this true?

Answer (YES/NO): YES